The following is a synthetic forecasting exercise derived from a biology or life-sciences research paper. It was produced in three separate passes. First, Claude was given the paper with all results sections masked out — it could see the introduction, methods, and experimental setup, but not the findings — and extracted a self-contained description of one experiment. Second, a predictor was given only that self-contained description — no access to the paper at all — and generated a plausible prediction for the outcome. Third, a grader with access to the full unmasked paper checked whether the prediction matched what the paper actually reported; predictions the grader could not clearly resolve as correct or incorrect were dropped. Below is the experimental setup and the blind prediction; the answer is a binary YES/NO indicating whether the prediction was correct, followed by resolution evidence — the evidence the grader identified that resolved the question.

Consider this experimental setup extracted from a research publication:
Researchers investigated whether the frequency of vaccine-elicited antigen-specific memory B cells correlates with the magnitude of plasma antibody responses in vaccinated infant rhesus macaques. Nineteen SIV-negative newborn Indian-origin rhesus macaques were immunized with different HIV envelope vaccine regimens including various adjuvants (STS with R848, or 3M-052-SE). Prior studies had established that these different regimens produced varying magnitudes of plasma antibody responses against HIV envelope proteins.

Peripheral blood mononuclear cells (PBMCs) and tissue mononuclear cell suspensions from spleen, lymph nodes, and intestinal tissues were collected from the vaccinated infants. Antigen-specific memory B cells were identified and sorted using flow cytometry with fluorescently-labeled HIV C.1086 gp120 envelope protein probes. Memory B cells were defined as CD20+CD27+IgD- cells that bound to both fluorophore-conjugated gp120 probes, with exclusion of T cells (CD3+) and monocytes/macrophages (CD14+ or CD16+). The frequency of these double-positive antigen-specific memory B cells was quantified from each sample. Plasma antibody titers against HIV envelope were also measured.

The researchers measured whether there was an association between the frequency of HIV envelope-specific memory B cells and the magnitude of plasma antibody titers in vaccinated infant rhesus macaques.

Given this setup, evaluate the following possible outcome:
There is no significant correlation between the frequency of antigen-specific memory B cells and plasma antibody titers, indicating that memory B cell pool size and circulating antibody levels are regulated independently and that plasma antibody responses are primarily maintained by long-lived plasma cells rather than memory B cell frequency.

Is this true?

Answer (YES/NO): YES